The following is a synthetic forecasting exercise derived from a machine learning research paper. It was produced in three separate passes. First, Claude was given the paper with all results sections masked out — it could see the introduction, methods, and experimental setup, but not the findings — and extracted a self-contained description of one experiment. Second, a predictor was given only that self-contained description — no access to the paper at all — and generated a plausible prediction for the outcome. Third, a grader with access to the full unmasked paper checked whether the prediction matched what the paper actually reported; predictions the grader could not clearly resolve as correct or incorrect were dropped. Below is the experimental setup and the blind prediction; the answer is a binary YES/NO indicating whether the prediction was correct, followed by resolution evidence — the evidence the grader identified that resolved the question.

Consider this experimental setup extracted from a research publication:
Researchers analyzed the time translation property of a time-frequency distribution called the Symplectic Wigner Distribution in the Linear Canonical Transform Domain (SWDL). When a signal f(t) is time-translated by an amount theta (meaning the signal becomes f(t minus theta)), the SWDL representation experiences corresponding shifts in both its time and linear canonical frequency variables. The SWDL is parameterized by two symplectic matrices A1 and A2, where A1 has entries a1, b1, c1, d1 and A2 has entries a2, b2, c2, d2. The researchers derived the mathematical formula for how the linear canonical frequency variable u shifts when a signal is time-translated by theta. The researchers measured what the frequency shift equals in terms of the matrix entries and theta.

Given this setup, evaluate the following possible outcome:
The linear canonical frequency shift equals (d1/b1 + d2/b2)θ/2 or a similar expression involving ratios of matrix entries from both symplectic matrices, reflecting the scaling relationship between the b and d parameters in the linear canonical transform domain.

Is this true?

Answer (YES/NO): NO